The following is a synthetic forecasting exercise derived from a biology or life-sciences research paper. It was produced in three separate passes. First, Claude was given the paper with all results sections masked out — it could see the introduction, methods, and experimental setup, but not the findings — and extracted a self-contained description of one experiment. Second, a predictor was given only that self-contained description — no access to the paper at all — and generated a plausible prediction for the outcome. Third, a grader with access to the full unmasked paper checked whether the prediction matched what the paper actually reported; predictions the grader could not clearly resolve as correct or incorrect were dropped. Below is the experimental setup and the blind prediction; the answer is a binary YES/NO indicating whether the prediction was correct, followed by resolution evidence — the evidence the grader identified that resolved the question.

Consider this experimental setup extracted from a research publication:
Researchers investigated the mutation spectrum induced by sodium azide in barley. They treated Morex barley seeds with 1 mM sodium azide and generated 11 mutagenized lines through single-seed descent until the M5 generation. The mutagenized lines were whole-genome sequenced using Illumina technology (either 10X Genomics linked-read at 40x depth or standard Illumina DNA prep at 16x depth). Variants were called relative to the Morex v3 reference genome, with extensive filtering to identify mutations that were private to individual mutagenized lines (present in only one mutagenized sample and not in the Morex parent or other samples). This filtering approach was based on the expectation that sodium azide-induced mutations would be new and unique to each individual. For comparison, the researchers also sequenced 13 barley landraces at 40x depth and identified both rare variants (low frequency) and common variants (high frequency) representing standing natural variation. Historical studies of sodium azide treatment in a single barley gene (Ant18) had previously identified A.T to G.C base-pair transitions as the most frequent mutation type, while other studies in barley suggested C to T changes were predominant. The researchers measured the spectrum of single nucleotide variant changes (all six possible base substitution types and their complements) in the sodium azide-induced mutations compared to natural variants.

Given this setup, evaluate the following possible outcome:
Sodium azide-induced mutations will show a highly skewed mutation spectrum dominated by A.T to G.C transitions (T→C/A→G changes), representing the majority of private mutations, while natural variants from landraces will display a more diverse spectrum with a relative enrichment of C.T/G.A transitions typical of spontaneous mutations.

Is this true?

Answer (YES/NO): NO